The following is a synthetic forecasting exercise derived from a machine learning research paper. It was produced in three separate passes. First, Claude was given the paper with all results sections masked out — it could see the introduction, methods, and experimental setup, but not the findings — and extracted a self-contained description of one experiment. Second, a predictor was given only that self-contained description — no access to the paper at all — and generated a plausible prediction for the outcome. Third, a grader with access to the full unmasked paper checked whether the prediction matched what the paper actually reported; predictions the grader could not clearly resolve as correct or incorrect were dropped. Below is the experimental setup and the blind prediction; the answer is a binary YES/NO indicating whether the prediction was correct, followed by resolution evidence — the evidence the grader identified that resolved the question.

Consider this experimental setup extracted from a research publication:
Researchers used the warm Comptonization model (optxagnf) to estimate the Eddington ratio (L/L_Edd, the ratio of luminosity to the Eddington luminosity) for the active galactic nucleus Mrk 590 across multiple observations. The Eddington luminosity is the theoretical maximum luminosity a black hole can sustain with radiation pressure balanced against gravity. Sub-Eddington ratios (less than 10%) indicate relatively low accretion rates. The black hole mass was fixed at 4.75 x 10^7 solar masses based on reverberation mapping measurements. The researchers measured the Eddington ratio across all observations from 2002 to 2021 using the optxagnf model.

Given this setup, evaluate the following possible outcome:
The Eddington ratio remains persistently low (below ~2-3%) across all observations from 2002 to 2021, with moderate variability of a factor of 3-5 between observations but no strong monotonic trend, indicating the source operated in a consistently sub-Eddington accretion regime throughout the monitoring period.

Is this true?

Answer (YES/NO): YES